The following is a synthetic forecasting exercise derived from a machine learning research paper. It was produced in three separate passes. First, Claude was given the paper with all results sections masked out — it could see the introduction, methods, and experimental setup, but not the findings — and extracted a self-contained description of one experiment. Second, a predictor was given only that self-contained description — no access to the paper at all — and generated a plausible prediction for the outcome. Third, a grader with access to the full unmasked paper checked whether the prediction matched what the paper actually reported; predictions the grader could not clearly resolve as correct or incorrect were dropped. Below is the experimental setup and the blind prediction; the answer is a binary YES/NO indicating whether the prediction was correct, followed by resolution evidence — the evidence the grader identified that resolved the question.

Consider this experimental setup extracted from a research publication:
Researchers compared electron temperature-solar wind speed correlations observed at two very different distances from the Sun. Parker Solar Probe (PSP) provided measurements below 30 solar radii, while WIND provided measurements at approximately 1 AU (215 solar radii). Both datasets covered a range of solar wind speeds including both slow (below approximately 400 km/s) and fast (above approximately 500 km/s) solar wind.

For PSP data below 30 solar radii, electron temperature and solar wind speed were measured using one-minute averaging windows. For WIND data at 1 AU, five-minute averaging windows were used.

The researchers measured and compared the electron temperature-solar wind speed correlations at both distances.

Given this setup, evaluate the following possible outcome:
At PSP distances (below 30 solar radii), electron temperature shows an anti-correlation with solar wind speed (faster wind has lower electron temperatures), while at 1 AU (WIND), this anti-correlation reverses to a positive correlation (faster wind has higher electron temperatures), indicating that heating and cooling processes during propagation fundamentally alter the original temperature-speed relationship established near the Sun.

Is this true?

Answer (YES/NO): NO